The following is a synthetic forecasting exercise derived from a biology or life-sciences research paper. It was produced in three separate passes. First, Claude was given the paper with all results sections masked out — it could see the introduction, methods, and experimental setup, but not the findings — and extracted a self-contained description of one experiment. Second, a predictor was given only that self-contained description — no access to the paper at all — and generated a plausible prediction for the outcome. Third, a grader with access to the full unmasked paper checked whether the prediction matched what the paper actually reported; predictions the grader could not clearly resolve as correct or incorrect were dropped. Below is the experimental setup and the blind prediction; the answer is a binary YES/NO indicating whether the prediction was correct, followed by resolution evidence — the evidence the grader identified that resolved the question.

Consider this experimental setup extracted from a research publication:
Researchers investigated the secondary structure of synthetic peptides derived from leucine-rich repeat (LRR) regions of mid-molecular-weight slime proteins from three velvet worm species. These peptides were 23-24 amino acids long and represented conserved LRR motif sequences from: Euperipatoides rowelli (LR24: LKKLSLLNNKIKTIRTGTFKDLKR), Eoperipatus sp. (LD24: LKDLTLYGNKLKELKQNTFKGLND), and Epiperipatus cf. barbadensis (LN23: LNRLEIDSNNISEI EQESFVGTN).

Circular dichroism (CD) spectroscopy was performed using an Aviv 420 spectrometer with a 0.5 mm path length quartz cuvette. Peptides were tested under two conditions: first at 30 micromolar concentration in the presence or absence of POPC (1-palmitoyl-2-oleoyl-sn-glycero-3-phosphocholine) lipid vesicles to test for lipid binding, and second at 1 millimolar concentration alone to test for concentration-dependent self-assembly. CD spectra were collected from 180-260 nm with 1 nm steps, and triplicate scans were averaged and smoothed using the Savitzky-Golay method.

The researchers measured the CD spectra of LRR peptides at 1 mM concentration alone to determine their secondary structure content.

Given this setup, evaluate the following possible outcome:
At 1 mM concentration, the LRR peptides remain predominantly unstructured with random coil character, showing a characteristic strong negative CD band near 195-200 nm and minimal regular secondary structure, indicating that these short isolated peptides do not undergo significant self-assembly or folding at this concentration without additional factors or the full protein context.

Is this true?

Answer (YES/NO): NO